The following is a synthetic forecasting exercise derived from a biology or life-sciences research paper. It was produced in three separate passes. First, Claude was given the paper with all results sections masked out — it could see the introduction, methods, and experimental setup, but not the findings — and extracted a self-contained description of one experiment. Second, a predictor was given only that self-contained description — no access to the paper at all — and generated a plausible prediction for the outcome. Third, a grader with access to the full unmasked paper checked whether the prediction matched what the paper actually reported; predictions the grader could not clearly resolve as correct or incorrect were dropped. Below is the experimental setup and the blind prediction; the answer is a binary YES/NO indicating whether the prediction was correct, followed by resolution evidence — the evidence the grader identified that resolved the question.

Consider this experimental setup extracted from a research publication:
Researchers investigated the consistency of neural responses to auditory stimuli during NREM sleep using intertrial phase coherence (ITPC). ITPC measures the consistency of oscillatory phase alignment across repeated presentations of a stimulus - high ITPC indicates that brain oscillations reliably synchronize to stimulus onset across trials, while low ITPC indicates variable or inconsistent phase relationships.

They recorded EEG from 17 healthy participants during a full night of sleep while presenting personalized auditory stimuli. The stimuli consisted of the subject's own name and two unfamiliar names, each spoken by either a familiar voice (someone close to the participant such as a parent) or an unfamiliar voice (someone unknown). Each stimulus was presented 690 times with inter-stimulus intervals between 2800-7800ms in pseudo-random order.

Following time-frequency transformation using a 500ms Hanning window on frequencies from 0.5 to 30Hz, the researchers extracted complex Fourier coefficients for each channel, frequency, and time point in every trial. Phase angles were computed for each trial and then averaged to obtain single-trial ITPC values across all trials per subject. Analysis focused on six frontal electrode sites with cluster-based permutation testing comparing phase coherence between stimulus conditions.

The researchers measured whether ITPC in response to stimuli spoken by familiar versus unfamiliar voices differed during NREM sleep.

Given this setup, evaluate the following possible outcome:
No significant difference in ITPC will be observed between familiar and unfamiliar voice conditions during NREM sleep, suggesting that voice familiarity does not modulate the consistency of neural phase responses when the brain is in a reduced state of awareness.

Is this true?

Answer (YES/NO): NO